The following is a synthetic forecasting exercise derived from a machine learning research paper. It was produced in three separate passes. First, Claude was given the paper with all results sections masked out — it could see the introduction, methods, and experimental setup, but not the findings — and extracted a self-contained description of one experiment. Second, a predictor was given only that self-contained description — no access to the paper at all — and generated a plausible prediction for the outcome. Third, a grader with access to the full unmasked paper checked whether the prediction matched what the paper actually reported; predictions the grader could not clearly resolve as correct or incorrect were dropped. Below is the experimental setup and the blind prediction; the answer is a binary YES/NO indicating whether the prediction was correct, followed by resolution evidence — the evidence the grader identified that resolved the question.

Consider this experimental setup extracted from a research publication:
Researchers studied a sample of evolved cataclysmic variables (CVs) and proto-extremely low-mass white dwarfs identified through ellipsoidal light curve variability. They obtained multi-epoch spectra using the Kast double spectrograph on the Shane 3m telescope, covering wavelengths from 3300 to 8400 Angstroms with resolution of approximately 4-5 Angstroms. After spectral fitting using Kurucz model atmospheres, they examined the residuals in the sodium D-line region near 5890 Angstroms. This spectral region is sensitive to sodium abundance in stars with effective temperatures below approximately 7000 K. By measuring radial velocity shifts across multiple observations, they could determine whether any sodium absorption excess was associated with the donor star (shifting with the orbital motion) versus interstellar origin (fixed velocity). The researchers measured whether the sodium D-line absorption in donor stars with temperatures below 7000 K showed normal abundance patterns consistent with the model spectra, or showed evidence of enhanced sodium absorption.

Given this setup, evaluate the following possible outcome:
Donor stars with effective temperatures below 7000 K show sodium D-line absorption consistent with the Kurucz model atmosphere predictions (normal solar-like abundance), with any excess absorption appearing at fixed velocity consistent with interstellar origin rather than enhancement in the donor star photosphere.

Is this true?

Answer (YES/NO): NO